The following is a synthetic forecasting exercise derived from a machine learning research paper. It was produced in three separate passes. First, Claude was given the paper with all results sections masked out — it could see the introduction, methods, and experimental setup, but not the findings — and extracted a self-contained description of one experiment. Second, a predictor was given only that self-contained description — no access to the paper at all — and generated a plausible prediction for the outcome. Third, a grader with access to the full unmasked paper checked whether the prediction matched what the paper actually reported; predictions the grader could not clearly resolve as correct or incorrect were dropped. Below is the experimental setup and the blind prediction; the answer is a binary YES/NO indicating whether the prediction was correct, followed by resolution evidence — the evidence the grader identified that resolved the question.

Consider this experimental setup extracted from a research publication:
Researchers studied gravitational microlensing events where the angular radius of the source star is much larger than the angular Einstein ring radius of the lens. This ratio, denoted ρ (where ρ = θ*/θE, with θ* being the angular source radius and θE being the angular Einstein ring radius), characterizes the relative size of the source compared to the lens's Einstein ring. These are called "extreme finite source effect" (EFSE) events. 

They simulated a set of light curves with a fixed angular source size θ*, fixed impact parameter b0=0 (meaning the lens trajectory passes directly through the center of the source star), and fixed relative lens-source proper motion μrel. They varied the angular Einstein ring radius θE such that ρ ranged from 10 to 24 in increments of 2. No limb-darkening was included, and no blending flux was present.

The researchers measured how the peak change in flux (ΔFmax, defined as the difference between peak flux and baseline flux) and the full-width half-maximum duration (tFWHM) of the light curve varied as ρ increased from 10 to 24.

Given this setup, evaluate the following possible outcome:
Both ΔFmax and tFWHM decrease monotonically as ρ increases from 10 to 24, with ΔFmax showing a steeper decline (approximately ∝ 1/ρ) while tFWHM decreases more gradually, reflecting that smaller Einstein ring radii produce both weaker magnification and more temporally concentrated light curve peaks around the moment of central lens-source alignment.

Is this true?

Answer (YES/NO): NO